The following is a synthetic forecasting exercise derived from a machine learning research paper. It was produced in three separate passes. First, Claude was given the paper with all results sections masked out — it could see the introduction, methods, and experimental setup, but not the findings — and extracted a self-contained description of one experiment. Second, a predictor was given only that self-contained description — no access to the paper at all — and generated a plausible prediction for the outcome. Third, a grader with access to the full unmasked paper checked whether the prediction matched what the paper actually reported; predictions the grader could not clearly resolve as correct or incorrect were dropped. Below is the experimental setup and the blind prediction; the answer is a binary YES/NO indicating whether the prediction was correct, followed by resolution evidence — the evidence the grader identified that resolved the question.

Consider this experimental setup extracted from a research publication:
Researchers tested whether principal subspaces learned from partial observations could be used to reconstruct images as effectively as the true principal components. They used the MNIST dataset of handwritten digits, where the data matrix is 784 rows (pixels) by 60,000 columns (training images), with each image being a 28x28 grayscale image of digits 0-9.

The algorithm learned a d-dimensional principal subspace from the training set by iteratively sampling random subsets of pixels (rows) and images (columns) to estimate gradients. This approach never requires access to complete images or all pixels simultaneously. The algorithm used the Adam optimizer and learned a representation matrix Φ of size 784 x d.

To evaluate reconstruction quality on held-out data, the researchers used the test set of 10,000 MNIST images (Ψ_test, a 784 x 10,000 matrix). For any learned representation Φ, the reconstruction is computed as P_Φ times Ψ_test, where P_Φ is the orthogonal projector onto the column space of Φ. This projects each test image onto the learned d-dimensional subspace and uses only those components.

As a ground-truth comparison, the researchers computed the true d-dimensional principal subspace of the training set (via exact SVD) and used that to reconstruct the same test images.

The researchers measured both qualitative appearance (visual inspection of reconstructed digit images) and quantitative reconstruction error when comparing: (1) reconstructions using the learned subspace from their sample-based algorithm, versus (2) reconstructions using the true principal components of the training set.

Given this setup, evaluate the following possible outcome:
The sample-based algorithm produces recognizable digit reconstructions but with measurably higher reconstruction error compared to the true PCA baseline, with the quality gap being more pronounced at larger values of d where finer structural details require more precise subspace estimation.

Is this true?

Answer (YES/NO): NO